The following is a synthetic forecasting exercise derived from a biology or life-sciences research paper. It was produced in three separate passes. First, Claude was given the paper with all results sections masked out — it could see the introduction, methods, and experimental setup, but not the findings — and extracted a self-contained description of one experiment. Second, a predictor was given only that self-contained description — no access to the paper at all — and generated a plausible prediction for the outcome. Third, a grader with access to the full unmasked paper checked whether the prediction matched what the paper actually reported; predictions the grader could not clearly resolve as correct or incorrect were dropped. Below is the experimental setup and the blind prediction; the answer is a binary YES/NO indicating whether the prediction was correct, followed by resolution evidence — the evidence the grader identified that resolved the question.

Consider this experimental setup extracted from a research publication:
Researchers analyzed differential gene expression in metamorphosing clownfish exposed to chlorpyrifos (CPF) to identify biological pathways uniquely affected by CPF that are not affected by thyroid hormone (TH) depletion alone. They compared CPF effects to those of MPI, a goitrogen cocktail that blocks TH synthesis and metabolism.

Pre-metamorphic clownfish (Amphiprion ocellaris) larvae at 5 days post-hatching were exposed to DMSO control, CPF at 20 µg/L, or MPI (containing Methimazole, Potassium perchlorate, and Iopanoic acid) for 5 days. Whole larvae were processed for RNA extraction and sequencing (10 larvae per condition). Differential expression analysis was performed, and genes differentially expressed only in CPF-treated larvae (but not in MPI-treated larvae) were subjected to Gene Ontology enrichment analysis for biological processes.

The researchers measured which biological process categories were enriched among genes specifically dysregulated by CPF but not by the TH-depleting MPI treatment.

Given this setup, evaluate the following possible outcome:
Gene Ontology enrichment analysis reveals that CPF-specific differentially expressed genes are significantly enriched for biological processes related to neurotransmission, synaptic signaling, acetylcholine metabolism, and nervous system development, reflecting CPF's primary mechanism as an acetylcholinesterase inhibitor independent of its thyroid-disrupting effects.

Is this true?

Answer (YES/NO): NO